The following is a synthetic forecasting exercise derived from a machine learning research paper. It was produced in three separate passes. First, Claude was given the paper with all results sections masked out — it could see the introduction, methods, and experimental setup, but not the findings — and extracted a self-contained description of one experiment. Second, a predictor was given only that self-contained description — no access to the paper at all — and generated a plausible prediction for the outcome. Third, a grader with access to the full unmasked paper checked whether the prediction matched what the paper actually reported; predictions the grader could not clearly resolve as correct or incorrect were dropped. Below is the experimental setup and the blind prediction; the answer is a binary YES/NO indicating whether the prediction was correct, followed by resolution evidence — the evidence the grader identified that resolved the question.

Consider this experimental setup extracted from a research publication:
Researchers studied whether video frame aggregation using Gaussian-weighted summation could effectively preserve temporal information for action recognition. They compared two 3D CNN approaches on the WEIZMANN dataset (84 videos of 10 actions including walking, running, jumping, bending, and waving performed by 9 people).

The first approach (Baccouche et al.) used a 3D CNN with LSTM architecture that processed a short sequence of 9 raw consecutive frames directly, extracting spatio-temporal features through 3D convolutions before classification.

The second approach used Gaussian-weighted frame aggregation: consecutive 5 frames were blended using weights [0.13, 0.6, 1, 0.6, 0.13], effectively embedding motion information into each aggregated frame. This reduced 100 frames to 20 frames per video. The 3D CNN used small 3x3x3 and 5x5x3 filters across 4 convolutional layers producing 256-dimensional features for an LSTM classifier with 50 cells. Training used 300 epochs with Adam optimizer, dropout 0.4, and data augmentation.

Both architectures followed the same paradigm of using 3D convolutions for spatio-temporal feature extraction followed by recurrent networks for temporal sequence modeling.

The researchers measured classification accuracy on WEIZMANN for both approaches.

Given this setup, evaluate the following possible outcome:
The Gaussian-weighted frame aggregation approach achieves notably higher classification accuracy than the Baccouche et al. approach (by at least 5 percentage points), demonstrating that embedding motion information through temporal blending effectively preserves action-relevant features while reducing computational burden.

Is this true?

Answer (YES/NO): NO